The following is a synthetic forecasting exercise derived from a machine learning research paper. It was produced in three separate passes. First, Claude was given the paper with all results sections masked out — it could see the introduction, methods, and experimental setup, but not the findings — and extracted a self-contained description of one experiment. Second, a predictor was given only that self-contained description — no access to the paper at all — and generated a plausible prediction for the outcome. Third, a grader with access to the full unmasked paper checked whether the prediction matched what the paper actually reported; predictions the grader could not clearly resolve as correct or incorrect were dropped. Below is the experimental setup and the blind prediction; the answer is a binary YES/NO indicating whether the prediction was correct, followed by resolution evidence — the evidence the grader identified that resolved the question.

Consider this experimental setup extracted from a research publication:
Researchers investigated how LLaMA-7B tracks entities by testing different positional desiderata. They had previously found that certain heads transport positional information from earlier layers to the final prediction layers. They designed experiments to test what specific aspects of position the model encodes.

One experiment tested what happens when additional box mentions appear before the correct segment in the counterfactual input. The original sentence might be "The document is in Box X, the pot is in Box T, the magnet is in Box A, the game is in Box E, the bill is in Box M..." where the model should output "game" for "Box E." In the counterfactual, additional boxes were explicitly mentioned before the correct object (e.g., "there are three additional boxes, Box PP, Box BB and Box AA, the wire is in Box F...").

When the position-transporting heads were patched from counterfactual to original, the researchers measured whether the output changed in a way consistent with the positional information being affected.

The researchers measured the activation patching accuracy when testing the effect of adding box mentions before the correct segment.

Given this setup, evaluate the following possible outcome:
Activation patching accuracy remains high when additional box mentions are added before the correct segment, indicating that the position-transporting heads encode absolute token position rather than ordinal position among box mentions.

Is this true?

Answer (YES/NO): NO